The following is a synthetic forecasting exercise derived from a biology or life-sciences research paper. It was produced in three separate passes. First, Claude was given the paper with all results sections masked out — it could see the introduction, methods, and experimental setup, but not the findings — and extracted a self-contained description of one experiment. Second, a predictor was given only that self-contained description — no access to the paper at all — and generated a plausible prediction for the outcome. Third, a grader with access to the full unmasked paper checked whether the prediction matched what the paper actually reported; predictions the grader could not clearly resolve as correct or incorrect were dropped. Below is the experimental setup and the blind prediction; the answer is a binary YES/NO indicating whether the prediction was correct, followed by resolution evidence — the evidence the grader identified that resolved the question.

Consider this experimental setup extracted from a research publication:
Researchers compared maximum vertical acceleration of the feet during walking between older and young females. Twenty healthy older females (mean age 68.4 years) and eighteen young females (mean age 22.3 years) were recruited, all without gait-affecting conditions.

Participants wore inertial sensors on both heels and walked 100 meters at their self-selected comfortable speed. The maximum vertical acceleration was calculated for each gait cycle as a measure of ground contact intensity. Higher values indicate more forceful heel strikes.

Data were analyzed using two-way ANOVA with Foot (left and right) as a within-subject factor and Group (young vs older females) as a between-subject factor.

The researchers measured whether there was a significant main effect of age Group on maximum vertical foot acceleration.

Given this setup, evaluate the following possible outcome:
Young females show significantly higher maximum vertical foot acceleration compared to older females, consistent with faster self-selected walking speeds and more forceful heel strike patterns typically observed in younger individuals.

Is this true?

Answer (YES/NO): NO